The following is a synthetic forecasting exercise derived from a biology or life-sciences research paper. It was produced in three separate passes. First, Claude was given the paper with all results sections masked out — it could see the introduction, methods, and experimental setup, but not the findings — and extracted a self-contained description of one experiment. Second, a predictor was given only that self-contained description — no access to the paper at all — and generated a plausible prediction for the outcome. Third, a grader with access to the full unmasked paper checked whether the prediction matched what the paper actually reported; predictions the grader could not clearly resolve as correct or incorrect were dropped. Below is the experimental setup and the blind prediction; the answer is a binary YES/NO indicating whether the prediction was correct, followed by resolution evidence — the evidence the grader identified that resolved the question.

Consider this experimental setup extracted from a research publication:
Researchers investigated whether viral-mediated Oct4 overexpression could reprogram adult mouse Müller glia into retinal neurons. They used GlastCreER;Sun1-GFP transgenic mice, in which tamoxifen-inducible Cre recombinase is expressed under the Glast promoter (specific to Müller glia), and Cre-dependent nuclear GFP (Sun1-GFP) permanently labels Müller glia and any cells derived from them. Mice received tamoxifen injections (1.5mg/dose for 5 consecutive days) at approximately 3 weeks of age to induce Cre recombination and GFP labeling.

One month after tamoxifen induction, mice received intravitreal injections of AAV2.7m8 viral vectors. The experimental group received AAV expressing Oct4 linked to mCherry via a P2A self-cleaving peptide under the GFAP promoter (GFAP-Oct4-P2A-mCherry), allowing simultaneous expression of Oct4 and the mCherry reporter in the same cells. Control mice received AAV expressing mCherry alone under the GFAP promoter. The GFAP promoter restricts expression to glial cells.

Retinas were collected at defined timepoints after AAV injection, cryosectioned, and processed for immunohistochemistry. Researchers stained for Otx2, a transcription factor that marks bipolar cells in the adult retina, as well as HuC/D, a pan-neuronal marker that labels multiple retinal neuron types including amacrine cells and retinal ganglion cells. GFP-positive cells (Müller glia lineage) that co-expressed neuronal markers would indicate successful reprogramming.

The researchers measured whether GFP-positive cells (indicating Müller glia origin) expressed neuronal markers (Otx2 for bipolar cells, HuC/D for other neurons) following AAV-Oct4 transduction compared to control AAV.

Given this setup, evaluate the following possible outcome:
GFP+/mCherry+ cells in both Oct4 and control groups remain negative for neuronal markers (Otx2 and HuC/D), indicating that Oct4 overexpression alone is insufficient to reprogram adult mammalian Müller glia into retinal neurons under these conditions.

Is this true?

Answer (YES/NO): NO